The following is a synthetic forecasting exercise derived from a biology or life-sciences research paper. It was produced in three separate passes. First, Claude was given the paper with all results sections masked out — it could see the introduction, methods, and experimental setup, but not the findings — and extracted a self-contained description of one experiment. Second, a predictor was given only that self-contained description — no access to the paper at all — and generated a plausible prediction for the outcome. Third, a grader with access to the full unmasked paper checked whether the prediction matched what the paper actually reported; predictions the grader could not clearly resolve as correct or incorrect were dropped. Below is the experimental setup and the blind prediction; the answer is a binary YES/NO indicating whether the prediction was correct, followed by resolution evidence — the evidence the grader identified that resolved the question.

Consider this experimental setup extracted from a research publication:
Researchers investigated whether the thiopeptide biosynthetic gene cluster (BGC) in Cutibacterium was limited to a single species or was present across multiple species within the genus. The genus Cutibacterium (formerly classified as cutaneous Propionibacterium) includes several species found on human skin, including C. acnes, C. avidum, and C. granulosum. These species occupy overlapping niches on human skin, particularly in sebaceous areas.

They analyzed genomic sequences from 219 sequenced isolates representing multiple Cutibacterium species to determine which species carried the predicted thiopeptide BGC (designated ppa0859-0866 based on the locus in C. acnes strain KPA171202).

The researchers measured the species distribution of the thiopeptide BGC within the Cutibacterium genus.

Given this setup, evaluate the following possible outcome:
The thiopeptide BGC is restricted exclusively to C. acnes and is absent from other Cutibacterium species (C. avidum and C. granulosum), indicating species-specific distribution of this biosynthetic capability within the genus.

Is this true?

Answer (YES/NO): YES